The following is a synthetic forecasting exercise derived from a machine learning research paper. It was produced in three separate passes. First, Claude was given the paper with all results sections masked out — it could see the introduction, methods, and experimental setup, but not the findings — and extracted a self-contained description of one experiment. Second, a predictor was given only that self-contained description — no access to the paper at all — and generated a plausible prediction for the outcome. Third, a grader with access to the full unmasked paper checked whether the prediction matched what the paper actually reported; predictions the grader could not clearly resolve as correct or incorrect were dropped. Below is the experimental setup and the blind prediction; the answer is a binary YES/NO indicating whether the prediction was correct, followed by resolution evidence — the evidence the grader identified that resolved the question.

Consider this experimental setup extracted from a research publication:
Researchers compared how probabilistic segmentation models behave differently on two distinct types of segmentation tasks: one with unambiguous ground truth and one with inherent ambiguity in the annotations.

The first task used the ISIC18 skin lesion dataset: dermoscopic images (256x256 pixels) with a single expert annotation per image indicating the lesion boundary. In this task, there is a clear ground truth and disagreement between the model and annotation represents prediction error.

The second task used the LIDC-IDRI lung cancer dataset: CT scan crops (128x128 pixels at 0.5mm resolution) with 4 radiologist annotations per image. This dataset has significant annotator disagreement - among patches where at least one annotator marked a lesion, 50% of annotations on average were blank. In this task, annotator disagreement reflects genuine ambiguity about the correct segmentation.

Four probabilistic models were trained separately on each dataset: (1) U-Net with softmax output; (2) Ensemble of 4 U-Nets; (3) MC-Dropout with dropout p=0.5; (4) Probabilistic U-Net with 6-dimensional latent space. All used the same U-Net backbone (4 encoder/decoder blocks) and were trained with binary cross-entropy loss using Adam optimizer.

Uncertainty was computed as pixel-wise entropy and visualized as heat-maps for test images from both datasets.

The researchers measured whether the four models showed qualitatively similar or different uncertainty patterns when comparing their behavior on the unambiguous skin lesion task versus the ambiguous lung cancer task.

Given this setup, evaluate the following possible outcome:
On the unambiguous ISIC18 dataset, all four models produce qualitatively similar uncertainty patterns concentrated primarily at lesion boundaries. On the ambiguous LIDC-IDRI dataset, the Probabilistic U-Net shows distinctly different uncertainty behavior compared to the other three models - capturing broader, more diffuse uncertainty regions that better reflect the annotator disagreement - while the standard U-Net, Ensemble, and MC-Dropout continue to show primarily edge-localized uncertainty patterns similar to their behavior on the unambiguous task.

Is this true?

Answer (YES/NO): NO